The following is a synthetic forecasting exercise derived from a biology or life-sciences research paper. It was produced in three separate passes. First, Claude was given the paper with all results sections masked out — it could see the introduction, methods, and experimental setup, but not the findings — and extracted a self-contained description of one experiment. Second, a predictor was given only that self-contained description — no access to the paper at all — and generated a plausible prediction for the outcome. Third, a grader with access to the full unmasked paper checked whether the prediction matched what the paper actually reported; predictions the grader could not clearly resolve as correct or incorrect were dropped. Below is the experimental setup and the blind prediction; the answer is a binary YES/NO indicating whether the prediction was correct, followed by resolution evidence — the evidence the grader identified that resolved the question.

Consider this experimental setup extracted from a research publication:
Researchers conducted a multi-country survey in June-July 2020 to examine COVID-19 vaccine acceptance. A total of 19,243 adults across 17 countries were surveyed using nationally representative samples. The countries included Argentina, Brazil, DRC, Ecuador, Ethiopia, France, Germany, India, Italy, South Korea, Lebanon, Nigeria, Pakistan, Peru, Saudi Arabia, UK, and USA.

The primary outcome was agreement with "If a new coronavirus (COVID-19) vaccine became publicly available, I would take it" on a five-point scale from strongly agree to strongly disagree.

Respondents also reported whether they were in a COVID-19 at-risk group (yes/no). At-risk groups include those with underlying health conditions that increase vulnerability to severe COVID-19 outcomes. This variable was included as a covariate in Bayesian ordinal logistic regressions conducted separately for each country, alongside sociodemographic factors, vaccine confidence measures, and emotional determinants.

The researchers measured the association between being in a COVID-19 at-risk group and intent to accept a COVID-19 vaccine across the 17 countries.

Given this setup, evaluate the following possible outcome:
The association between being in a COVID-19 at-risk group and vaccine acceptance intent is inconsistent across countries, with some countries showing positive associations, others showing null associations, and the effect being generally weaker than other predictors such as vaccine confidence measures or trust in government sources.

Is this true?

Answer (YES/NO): NO